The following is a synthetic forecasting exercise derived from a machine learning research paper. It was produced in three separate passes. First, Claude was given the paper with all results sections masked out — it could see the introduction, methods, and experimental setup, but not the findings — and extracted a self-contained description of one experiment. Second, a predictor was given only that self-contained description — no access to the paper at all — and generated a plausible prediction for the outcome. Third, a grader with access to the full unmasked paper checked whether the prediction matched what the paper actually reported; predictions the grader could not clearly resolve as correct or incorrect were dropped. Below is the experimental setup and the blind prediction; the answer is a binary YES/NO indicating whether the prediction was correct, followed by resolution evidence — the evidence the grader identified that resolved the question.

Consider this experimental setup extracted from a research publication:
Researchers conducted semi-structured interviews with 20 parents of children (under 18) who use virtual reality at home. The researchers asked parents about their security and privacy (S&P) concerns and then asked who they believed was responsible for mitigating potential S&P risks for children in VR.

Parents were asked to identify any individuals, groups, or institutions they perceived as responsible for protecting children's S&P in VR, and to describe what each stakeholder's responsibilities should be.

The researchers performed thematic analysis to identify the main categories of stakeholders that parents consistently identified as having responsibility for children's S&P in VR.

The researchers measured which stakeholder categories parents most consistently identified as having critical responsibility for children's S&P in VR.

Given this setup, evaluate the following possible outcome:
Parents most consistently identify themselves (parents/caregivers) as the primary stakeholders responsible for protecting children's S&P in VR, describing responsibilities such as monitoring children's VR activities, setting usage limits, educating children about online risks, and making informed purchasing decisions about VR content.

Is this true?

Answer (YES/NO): YES